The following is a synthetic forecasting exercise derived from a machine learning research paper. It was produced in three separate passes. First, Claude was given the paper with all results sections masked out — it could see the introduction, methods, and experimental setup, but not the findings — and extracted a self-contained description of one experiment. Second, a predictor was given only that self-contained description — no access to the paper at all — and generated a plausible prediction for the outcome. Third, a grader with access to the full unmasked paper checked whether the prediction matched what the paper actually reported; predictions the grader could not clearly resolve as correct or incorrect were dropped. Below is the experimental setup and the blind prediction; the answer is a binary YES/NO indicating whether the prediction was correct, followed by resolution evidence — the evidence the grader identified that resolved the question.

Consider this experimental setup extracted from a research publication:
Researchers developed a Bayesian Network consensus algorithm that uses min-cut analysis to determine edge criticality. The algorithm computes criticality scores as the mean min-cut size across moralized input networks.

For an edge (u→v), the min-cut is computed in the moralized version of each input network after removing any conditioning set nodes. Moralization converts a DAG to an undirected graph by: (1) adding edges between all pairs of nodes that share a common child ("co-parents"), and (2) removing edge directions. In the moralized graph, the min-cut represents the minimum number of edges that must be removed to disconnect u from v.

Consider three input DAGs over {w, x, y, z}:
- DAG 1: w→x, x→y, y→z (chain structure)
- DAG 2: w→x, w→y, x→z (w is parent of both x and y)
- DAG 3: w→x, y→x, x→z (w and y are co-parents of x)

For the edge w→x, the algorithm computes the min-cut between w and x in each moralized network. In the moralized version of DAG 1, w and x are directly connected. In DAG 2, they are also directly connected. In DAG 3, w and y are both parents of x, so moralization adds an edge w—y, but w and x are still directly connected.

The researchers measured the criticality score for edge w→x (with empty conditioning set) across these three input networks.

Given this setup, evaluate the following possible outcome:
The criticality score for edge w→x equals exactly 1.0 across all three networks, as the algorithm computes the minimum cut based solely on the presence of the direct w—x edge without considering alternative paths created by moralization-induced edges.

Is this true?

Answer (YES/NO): YES